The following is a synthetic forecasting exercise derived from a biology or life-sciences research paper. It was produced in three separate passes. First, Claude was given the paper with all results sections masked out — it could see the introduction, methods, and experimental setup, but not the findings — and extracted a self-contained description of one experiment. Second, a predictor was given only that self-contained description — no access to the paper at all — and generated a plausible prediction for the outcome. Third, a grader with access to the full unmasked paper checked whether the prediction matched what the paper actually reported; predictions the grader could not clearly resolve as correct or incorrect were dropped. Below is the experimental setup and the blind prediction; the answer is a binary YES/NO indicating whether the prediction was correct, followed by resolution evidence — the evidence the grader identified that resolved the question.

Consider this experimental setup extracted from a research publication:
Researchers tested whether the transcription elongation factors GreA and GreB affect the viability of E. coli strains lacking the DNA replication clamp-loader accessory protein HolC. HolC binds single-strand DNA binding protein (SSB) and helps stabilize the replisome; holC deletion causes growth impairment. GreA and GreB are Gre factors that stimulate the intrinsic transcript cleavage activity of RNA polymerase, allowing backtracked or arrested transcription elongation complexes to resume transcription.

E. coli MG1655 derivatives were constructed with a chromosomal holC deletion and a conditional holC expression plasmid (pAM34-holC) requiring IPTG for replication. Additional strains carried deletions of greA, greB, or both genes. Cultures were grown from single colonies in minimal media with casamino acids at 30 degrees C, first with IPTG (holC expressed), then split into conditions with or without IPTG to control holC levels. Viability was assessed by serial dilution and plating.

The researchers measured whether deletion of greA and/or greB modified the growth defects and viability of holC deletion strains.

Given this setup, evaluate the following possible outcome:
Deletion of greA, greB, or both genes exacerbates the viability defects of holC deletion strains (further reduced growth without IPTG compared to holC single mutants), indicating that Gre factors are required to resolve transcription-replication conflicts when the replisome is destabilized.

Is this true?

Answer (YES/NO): NO